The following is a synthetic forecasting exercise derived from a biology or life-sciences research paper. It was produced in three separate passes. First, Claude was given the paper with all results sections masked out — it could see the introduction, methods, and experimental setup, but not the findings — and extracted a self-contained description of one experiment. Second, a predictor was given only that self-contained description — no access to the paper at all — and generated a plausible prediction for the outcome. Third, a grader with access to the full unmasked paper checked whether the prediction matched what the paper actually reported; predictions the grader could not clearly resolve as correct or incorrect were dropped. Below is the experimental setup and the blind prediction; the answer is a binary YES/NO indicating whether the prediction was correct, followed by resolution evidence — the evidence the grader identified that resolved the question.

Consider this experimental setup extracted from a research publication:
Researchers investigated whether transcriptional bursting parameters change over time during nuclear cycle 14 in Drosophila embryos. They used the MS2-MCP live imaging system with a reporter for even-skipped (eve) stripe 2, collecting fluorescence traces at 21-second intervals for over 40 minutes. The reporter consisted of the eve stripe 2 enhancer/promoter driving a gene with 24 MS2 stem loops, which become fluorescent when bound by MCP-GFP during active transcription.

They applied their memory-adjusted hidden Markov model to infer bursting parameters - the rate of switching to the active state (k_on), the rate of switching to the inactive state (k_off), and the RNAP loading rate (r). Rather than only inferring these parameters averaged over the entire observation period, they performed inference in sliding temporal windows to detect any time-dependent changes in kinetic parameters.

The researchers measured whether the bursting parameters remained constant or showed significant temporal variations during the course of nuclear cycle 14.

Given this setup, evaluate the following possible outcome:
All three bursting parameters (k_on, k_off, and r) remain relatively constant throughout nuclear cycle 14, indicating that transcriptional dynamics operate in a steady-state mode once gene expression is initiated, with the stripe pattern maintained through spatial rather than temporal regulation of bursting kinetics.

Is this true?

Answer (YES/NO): NO